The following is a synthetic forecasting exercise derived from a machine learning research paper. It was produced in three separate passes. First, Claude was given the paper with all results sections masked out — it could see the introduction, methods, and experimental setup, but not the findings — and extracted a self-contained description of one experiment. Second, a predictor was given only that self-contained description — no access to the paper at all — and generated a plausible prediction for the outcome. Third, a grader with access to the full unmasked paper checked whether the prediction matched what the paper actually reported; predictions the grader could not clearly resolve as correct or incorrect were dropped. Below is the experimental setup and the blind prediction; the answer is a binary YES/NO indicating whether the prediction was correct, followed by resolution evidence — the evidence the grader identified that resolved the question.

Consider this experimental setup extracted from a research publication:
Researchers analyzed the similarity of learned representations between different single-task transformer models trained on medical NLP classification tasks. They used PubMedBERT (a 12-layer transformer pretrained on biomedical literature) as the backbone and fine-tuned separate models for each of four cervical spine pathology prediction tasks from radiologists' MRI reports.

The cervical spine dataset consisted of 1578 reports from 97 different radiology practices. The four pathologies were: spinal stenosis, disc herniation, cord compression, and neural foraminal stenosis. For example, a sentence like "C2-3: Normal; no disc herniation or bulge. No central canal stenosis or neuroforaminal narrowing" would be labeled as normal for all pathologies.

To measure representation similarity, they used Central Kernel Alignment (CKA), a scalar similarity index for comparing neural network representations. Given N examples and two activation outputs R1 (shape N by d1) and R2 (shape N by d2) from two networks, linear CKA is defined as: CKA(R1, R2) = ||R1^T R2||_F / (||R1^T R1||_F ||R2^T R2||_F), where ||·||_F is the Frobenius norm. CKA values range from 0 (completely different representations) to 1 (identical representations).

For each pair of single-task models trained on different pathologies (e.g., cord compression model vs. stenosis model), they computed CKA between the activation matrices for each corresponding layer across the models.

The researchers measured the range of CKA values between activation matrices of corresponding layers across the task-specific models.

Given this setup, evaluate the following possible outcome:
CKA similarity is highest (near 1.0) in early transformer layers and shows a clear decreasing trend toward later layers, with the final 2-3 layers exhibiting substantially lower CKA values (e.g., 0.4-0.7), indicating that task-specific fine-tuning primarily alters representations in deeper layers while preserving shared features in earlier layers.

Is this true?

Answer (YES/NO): NO